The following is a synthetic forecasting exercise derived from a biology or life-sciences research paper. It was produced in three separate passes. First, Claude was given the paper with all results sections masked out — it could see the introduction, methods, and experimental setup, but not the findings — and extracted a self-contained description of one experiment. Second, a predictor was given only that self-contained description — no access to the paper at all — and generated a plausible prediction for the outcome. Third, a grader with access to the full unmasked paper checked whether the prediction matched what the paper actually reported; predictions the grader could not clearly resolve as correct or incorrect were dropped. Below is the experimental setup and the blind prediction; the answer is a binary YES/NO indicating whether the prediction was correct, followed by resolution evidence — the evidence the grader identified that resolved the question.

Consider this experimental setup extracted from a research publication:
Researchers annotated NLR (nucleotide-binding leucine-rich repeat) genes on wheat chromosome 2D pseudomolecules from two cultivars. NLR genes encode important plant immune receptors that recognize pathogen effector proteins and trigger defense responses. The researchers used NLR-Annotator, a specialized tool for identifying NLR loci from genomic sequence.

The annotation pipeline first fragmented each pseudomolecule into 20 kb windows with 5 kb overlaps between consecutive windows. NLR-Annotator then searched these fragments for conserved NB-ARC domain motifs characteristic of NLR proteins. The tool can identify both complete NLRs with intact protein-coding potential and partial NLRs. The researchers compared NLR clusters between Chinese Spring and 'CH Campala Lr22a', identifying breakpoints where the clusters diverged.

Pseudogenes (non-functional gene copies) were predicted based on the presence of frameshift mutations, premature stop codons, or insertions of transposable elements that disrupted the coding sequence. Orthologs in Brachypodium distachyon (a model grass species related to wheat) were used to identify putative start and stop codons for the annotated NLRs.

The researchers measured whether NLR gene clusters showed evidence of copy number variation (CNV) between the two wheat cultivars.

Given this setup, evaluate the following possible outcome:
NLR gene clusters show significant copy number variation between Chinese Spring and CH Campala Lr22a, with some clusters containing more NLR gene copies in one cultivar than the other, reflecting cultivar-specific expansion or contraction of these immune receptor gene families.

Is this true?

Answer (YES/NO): YES